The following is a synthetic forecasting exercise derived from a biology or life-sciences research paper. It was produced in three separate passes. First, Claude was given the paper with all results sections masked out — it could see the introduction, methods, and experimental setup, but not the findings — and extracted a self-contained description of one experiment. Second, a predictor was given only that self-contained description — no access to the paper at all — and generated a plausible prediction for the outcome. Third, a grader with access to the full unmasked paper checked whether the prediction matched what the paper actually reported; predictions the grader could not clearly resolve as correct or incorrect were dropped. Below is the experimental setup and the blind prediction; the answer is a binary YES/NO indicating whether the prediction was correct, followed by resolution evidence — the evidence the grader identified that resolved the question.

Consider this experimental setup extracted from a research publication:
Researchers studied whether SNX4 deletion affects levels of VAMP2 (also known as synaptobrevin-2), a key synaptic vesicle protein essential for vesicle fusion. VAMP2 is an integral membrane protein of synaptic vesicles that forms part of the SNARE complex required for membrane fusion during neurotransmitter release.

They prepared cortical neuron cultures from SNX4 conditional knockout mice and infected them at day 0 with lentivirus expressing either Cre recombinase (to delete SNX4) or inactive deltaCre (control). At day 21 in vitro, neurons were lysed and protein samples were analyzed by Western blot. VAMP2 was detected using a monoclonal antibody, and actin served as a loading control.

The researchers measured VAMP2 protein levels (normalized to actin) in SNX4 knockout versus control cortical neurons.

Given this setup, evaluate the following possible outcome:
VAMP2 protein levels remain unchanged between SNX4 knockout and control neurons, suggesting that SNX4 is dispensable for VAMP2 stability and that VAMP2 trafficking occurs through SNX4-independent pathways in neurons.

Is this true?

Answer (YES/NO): YES